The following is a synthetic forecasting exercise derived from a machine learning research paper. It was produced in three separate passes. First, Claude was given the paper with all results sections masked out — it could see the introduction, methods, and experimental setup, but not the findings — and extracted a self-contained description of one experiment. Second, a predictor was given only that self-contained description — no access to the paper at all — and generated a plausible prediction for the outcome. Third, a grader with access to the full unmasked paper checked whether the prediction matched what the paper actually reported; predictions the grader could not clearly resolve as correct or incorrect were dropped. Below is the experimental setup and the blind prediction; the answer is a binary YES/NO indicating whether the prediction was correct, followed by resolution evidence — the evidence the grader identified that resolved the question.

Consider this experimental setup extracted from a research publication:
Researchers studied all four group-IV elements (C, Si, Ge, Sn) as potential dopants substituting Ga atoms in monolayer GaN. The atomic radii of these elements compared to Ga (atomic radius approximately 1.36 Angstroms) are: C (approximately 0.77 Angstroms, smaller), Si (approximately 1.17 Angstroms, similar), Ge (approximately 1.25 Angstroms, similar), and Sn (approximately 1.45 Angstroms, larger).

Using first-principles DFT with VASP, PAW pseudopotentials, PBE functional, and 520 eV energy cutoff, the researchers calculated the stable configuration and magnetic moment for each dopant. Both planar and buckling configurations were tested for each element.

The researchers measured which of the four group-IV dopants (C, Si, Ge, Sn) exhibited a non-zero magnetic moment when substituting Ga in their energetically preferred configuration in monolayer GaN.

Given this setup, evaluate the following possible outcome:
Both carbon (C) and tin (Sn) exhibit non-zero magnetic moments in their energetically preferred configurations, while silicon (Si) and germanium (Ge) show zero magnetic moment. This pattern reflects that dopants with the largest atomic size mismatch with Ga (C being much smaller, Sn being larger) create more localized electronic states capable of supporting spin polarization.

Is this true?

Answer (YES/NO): NO